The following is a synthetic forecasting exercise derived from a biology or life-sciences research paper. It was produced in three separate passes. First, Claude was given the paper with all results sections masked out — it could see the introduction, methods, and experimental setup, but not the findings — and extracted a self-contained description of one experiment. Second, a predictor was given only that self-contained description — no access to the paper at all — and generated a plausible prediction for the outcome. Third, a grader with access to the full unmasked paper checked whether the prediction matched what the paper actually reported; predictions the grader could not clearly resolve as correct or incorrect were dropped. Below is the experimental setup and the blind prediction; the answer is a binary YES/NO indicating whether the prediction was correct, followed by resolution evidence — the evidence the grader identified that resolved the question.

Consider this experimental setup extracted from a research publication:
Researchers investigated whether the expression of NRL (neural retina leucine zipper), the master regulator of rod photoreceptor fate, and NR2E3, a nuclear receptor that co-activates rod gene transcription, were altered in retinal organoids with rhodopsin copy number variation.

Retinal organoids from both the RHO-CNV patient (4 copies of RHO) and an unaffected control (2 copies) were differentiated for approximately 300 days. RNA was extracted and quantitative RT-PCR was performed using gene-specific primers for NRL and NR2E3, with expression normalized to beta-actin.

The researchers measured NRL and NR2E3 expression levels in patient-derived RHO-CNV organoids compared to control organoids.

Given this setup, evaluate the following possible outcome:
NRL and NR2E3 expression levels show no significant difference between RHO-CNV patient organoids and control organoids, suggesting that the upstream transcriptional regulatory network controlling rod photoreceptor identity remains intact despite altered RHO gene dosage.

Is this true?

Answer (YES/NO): YES